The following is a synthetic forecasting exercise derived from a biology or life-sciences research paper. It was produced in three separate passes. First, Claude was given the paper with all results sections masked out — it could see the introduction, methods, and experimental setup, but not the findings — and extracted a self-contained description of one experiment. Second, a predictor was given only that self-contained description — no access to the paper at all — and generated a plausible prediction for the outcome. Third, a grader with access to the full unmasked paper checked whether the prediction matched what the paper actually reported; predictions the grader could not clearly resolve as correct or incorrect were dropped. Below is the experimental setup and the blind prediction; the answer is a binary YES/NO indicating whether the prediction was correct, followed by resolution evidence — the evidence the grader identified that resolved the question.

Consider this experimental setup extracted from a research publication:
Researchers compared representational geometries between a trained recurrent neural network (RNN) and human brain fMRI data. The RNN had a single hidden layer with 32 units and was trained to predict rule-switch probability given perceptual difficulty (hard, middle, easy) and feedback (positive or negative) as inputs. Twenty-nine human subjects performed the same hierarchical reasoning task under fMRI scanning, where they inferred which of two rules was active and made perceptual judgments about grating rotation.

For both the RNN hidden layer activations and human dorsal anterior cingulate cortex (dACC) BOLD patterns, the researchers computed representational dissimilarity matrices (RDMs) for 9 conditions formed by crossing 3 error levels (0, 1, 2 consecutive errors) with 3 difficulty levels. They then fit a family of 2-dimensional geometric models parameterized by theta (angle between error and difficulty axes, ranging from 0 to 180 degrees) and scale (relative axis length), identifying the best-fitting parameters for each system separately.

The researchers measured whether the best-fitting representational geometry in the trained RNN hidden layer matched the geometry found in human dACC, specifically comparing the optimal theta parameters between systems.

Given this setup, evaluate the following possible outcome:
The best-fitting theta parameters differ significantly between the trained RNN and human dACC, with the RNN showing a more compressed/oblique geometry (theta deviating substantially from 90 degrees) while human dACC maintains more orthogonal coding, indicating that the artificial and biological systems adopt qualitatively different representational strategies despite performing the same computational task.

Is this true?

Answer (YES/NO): NO